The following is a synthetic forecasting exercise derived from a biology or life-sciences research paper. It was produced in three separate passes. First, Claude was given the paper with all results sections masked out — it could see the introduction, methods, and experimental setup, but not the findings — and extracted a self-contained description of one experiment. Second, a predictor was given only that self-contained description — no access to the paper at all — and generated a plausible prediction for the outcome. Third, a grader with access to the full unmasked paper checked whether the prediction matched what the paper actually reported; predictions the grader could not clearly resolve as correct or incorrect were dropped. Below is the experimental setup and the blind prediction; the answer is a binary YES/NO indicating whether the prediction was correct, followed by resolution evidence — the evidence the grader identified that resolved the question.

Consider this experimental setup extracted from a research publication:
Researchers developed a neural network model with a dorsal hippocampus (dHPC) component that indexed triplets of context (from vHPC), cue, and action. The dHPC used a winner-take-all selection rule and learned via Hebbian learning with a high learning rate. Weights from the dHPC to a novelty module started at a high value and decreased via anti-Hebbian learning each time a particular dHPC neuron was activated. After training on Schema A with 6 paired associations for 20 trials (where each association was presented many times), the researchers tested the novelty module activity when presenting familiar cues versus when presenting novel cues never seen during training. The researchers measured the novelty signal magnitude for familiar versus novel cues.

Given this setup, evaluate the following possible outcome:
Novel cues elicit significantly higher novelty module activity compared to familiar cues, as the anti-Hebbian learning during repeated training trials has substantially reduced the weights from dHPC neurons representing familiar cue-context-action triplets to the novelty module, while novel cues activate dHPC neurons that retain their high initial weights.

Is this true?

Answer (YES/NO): YES